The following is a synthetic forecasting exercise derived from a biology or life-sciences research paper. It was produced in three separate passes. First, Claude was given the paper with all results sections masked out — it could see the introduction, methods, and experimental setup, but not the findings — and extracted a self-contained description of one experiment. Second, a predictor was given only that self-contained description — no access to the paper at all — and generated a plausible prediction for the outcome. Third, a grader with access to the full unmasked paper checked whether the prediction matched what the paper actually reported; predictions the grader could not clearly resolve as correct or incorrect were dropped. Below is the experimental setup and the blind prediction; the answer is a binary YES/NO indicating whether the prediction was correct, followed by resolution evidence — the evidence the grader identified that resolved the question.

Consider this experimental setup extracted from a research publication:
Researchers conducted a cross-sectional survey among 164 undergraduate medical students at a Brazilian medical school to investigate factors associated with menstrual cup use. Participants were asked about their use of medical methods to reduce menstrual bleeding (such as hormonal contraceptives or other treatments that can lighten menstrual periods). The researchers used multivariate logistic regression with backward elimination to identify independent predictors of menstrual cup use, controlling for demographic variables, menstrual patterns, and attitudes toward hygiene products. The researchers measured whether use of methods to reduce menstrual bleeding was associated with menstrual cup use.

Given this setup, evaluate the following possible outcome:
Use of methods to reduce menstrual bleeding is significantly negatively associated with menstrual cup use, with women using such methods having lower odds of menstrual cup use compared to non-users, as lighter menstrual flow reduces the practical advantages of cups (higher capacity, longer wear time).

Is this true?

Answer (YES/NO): YES